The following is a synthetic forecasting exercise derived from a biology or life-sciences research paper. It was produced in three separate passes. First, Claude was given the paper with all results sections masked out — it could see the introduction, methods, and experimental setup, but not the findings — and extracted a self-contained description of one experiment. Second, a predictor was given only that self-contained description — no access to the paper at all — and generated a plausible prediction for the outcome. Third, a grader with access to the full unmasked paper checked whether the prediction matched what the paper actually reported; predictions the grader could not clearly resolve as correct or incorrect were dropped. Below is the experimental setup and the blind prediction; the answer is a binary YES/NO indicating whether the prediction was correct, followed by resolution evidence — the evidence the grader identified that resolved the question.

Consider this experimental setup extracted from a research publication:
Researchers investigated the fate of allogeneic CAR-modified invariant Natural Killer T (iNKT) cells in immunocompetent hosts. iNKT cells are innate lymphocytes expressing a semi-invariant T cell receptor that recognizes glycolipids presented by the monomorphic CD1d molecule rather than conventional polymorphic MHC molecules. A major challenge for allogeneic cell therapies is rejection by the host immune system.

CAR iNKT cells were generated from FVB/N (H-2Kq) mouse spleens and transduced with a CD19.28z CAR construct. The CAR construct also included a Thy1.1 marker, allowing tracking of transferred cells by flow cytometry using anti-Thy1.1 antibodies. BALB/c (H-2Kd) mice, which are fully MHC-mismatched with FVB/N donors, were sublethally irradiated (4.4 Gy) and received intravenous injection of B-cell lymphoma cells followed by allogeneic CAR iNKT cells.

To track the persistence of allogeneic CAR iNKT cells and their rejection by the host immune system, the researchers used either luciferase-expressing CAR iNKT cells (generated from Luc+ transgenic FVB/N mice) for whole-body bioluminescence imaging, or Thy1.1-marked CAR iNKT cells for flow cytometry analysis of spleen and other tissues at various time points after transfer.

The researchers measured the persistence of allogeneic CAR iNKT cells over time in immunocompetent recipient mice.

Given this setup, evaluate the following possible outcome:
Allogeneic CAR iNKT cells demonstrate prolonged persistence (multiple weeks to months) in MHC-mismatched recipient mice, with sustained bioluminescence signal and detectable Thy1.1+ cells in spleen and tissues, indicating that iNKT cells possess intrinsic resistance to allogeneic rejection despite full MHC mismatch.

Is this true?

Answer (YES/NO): NO